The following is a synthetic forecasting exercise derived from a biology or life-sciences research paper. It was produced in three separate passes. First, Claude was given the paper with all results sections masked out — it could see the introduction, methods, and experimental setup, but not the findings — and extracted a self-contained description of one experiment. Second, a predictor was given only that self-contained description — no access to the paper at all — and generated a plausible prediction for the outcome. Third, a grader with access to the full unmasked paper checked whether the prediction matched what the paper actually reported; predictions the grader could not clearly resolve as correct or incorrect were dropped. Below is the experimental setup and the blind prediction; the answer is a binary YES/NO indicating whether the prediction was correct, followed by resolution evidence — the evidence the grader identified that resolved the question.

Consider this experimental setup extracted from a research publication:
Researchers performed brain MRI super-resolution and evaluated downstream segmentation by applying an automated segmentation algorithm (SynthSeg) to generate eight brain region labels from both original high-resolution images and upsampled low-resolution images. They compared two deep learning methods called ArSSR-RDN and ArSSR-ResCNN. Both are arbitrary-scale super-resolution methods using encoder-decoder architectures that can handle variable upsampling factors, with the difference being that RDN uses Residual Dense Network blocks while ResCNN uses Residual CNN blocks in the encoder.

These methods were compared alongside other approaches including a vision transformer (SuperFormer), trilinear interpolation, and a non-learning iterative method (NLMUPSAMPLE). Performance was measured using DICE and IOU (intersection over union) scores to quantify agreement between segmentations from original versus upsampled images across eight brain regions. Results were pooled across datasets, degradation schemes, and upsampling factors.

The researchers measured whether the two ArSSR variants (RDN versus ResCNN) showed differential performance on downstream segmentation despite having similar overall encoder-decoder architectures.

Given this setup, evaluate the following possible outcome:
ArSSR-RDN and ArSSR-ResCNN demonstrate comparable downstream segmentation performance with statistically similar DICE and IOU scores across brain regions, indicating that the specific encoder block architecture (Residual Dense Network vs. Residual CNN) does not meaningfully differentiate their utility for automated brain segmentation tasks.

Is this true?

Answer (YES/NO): YES